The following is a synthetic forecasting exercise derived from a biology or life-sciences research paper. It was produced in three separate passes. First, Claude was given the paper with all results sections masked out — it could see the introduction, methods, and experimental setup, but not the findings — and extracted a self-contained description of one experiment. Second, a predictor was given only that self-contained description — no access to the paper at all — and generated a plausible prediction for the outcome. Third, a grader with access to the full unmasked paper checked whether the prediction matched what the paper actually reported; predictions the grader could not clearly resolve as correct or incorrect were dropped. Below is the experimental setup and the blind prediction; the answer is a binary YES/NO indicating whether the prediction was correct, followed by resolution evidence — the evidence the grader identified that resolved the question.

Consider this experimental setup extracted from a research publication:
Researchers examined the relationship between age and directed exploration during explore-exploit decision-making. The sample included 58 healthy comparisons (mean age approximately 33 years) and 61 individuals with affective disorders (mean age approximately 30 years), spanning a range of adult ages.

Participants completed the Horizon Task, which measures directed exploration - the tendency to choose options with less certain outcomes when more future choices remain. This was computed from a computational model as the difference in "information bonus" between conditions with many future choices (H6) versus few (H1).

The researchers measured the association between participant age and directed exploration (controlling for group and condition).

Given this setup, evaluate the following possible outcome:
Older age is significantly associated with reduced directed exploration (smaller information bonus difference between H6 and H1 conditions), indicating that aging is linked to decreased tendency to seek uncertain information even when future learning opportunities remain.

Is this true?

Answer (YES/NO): YES